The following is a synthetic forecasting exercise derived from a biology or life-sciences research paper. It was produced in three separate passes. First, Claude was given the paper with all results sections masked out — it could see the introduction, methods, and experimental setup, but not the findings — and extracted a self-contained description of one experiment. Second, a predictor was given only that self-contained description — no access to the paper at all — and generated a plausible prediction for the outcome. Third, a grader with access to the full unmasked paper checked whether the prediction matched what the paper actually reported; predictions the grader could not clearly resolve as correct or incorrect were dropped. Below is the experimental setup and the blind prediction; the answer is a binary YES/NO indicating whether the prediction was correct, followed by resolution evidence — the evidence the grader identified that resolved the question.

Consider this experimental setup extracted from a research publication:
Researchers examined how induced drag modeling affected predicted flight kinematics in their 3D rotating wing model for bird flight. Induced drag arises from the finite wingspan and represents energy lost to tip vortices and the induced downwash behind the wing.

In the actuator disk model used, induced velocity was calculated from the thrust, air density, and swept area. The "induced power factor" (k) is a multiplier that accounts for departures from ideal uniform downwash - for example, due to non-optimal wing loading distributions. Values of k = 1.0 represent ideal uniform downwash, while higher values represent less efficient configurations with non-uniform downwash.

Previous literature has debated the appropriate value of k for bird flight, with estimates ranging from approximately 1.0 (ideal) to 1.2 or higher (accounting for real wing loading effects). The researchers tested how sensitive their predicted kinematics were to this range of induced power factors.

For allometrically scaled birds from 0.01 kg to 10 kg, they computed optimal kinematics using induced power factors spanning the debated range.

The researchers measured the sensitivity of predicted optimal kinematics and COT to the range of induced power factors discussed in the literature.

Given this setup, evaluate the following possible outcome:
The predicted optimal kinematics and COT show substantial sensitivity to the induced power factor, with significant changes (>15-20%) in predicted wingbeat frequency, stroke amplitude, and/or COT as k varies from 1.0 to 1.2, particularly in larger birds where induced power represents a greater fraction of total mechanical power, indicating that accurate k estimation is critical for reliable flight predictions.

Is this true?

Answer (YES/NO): NO